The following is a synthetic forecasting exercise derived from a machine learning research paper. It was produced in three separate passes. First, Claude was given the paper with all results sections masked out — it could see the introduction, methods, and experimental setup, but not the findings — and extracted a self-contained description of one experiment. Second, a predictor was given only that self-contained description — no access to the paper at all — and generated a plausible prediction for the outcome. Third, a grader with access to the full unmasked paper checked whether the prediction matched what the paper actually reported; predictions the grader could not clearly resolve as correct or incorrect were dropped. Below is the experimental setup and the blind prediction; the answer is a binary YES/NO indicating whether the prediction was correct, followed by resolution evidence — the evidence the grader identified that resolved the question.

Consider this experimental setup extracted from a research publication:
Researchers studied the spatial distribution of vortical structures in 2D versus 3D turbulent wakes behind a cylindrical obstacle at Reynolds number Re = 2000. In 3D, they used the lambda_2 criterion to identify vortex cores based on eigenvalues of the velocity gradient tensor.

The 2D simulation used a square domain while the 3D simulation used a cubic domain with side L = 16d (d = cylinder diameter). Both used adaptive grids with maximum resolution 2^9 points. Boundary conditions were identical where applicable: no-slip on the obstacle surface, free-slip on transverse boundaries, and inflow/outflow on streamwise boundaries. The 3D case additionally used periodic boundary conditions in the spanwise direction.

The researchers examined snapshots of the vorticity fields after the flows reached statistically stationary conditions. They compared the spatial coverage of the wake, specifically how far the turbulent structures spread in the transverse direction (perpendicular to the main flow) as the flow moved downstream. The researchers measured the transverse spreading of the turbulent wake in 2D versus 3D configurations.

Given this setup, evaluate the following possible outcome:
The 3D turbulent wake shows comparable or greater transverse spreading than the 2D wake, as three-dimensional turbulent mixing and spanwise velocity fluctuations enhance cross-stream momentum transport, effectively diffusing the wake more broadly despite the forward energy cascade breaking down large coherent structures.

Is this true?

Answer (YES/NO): NO